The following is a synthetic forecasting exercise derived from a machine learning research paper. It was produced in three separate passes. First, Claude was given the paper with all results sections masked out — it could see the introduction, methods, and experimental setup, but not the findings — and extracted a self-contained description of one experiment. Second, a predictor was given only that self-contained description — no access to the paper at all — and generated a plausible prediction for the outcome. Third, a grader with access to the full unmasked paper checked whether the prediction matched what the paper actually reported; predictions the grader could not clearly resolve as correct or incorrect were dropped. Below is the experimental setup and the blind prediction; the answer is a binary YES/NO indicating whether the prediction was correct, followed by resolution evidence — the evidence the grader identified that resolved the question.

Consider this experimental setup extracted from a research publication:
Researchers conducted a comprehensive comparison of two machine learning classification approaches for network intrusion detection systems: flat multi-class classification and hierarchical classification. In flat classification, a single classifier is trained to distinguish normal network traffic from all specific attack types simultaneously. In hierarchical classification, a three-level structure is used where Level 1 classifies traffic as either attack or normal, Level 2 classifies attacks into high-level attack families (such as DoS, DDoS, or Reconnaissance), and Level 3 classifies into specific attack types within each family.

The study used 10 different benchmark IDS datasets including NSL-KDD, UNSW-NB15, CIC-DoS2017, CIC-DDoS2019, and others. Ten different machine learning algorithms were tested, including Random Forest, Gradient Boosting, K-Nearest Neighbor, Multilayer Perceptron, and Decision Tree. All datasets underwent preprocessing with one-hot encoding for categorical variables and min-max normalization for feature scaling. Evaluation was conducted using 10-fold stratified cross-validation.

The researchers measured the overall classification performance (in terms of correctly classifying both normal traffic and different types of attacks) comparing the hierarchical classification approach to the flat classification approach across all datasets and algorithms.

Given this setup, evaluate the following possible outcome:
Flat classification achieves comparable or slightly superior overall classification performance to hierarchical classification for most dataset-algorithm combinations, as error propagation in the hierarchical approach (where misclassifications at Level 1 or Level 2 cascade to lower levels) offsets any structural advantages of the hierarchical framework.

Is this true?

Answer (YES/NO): YES